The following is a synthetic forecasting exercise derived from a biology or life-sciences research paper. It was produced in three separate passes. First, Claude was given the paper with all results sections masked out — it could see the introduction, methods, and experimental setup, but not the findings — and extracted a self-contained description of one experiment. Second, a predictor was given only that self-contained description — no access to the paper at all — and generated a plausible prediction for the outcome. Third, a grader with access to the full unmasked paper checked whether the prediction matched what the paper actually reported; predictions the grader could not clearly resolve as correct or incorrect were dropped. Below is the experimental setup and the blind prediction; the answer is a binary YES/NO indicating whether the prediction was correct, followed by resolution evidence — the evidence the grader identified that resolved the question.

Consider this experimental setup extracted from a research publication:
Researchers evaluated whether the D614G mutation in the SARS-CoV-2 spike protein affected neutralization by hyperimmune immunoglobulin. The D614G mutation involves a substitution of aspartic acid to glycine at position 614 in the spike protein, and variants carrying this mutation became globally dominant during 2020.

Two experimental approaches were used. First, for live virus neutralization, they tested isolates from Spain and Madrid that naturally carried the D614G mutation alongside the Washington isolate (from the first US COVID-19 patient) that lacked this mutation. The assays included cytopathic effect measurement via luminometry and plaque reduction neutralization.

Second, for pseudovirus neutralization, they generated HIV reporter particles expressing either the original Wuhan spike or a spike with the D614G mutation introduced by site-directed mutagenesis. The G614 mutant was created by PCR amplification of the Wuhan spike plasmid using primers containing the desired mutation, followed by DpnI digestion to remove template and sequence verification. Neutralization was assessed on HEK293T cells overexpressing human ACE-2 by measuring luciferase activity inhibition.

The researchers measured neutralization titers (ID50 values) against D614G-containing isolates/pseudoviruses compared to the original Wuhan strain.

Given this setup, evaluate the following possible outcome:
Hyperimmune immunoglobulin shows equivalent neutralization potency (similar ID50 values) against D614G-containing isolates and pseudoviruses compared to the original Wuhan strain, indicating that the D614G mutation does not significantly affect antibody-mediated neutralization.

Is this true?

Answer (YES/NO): YES